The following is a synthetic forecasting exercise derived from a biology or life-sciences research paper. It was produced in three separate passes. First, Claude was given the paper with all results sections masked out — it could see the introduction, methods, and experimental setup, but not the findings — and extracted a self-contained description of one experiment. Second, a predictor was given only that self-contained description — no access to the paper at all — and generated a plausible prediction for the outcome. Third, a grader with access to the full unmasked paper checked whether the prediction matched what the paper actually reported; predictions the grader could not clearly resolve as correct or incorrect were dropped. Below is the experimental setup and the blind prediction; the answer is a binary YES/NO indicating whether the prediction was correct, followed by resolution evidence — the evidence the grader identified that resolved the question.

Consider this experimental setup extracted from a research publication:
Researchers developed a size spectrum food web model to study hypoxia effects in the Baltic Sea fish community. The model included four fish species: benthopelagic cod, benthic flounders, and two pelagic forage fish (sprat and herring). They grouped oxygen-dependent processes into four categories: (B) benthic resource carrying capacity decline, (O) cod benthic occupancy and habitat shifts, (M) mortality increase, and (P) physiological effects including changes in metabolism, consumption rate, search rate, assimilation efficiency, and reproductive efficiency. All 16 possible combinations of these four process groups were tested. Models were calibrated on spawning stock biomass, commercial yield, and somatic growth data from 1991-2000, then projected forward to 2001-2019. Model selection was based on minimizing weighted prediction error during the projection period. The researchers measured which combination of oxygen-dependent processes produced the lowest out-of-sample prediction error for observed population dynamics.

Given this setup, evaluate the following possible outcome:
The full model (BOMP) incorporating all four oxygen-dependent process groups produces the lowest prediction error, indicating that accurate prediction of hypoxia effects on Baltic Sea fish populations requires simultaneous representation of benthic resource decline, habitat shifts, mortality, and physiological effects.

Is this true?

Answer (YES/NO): NO